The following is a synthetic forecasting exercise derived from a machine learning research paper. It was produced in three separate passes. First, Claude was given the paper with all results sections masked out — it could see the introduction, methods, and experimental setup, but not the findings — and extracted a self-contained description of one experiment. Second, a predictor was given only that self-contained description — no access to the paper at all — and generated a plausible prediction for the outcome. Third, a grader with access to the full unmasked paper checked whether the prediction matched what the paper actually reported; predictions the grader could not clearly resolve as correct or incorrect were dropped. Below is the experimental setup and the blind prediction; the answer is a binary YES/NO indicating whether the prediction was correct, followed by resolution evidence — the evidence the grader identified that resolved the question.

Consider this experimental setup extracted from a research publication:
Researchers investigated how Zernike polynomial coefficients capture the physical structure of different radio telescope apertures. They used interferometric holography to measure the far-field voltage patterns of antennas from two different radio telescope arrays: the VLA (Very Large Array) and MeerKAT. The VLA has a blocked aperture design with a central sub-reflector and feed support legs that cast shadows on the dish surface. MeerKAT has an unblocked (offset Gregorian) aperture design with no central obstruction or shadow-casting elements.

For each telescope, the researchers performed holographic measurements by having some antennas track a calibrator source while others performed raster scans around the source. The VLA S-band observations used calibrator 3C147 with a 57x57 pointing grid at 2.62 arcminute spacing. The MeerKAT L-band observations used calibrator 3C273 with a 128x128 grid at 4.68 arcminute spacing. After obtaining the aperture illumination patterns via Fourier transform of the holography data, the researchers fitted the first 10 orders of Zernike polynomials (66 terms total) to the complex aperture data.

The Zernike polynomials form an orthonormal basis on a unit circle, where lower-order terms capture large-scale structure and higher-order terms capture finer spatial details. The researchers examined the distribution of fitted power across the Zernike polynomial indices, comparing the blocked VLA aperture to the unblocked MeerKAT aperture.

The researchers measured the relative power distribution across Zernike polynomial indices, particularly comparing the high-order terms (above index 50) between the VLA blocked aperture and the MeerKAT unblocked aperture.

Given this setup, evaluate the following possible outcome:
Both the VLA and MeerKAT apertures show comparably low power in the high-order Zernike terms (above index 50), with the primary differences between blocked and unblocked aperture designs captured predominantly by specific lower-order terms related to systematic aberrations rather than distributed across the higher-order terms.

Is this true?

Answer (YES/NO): NO